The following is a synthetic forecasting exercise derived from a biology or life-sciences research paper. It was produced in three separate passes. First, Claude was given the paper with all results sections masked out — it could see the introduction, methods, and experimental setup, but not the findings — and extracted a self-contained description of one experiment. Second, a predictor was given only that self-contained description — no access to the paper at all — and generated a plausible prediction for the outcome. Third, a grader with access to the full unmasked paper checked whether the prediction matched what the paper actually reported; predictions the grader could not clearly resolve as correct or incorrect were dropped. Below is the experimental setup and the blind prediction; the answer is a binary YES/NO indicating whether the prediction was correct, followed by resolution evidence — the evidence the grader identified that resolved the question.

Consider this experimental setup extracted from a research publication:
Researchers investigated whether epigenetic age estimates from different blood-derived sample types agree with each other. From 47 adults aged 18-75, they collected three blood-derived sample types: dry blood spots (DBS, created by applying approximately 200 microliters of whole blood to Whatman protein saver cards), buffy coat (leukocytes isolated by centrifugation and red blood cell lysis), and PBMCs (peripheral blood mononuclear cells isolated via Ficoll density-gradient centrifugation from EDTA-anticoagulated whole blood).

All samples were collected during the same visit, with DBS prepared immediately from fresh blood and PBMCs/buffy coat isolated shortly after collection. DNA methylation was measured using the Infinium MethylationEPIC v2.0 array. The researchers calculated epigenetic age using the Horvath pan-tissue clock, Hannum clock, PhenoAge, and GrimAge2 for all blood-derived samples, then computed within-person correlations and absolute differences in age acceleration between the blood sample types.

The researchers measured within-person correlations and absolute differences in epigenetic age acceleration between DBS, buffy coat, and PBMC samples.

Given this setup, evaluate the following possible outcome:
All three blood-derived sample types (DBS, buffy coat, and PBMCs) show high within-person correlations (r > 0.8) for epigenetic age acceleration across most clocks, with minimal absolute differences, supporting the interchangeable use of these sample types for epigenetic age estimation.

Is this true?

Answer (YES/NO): NO